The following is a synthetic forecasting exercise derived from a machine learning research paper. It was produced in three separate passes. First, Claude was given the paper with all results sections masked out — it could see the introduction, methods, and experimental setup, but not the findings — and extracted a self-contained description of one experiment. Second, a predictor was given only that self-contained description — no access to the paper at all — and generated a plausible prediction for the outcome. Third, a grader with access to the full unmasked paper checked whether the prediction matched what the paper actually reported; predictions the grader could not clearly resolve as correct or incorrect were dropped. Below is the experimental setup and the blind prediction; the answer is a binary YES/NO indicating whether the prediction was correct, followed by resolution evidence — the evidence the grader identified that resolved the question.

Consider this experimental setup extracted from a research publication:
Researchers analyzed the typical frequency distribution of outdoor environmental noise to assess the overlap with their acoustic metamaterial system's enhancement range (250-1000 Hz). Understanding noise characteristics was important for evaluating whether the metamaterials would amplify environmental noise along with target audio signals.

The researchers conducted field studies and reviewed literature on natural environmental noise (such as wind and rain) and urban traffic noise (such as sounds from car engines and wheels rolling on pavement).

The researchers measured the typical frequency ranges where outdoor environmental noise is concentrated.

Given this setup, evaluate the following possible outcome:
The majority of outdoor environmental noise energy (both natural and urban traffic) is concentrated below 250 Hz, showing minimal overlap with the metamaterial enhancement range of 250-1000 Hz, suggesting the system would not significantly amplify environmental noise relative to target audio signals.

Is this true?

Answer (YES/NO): NO